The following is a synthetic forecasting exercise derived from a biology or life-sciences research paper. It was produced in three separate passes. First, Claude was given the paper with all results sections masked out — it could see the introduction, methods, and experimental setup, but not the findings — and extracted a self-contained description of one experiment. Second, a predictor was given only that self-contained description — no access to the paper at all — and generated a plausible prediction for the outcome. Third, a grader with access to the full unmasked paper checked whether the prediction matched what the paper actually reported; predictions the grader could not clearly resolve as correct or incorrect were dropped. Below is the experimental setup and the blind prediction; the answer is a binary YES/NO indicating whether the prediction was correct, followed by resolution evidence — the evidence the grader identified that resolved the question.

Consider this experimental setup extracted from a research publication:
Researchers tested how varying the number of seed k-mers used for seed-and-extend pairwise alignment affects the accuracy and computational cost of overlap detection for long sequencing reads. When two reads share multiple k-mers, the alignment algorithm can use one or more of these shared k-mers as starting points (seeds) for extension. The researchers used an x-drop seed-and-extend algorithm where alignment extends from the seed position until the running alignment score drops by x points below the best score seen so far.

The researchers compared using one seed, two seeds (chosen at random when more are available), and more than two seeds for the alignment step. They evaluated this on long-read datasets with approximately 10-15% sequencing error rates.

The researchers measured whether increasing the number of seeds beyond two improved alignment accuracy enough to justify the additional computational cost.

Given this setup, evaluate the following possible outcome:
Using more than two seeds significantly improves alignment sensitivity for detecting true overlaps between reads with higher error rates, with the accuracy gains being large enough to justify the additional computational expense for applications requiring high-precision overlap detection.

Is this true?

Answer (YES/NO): NO